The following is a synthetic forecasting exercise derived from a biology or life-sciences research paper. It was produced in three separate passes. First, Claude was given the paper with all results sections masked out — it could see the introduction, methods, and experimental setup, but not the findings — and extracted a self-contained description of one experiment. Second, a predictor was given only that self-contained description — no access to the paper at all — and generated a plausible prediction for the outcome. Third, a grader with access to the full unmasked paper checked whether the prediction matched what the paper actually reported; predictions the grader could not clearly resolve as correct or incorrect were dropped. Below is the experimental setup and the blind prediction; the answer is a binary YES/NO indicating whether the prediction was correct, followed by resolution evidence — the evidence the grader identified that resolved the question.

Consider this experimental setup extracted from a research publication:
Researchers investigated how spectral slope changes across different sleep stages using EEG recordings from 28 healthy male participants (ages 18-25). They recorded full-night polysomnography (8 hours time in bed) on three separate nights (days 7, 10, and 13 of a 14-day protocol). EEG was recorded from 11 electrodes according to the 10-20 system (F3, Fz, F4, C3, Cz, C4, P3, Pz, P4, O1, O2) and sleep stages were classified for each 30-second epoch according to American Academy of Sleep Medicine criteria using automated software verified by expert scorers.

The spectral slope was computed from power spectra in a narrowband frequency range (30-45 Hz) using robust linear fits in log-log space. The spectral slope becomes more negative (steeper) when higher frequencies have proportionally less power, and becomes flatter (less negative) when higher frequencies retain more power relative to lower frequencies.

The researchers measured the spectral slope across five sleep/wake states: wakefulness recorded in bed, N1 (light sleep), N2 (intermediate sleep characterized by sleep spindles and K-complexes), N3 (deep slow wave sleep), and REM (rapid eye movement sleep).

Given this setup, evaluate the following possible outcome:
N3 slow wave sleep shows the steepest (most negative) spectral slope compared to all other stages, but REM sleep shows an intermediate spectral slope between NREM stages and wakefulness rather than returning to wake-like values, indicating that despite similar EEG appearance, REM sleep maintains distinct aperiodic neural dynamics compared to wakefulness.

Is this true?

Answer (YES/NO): NO